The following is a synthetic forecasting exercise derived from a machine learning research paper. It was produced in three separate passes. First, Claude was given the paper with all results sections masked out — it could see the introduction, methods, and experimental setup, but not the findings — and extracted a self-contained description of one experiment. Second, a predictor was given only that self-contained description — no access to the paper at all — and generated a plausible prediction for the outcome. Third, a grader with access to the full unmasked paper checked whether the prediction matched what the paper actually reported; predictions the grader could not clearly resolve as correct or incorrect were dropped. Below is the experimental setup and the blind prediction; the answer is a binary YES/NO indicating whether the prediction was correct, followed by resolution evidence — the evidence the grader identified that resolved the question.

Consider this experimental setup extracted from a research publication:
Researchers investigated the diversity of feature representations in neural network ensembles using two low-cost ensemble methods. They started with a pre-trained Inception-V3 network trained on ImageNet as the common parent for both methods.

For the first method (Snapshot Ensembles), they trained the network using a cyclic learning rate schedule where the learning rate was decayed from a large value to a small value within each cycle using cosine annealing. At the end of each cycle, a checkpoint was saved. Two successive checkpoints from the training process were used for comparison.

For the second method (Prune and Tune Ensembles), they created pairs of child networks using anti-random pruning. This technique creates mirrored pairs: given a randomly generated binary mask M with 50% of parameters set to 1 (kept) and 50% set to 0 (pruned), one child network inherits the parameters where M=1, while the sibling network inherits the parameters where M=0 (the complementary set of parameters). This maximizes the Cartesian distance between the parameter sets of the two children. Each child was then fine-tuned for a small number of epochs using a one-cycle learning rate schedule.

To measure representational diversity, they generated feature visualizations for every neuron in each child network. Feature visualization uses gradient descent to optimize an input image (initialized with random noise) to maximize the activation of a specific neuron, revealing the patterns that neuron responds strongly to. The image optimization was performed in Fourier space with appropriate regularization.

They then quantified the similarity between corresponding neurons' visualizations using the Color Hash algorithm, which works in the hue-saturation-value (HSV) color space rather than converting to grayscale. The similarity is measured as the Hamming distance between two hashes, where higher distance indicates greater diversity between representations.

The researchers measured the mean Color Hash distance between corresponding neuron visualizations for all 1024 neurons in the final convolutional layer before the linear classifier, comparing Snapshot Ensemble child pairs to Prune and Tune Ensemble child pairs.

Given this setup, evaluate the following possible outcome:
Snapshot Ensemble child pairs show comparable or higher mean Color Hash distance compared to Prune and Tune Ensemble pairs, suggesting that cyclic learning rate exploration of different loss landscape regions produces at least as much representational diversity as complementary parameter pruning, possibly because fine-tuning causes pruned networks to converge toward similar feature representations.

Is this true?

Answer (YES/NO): NO